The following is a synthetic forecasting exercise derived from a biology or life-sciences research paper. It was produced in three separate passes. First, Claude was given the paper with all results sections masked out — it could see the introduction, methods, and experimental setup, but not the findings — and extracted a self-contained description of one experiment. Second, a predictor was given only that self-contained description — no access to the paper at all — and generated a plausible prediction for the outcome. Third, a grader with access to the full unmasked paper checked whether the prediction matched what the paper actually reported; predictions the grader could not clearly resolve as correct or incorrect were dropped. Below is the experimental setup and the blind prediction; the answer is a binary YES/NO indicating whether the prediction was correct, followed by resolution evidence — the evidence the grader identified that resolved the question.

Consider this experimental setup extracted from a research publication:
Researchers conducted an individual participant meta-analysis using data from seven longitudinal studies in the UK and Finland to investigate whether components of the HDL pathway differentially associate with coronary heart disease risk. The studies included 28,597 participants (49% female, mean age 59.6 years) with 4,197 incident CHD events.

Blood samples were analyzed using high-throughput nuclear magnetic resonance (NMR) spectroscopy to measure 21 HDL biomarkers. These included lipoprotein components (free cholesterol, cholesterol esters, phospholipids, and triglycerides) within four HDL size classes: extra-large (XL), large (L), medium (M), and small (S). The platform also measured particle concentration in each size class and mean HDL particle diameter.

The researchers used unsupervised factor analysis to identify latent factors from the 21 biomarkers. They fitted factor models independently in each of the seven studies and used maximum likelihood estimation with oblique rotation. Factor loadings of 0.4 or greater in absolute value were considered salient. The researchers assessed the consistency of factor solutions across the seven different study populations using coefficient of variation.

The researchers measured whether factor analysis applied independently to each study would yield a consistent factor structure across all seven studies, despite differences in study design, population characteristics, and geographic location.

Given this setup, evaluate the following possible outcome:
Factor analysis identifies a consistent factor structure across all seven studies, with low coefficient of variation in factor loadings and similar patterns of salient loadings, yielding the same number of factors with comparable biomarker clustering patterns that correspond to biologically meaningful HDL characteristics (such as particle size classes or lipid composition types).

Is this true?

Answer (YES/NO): YES